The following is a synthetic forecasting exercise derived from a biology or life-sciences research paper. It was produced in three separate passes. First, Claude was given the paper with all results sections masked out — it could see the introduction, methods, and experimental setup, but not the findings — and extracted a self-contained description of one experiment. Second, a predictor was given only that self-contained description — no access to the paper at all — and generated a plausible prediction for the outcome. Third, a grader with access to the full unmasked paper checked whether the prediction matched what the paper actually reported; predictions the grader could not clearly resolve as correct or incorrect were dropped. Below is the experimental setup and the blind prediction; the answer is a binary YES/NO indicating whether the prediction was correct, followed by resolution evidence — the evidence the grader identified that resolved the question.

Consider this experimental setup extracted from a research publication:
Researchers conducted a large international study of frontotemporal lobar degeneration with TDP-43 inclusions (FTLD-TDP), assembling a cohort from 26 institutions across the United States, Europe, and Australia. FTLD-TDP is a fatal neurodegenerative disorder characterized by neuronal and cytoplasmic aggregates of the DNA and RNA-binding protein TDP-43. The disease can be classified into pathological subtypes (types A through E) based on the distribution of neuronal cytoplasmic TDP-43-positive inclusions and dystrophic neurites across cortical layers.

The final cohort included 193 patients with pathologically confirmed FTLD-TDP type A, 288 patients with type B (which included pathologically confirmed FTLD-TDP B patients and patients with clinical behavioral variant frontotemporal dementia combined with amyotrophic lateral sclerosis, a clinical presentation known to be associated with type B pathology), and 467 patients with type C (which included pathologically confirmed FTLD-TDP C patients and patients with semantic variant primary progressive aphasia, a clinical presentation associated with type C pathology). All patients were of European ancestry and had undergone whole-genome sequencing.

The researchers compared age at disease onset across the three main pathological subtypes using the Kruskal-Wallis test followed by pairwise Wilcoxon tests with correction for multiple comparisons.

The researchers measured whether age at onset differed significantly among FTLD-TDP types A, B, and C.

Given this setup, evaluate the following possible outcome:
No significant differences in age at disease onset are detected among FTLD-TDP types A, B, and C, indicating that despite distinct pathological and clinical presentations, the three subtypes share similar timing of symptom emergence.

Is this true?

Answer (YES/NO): NO